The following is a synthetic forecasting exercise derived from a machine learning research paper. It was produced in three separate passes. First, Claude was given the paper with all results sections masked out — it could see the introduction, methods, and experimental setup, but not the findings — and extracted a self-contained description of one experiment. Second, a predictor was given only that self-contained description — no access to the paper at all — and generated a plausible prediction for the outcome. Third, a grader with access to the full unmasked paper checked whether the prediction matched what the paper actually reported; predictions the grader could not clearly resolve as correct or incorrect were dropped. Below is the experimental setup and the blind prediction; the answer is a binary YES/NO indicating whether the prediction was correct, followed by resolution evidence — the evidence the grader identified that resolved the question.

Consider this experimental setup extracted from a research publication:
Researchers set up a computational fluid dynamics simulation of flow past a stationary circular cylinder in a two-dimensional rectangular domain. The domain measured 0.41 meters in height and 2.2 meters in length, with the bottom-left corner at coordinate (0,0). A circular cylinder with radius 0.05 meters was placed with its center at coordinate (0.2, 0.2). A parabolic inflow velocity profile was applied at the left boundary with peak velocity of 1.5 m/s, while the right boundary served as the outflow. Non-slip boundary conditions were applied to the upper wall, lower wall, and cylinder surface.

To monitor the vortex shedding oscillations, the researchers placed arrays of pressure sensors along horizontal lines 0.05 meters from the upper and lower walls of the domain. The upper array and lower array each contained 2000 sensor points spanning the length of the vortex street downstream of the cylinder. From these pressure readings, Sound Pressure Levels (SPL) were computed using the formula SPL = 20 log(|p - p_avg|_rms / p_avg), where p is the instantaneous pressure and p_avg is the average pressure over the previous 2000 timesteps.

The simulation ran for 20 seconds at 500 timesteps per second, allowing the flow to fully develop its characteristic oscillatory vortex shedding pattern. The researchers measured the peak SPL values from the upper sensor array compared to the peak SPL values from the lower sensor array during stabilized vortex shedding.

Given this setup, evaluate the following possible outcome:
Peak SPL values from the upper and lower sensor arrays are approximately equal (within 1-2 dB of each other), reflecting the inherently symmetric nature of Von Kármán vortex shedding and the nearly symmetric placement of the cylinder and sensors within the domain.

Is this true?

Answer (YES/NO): YES